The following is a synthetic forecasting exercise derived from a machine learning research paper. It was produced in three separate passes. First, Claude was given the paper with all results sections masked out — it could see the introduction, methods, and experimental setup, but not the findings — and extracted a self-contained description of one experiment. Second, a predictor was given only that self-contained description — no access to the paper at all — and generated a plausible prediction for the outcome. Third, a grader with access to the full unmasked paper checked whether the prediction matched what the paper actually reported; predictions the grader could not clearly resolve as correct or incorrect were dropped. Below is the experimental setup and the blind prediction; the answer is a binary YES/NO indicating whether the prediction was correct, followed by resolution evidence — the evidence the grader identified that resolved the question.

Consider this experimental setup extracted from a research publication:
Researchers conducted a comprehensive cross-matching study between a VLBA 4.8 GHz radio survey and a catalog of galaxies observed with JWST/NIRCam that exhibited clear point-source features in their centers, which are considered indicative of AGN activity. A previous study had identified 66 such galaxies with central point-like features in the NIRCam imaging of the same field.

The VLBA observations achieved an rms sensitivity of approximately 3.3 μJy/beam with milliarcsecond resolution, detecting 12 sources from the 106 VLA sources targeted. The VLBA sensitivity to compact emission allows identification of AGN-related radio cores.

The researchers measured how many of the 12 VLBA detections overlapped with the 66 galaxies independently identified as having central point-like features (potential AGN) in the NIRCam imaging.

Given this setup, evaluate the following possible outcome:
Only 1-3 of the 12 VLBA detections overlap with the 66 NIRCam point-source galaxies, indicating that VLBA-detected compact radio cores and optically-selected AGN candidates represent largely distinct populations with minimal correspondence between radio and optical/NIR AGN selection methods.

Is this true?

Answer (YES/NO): YES